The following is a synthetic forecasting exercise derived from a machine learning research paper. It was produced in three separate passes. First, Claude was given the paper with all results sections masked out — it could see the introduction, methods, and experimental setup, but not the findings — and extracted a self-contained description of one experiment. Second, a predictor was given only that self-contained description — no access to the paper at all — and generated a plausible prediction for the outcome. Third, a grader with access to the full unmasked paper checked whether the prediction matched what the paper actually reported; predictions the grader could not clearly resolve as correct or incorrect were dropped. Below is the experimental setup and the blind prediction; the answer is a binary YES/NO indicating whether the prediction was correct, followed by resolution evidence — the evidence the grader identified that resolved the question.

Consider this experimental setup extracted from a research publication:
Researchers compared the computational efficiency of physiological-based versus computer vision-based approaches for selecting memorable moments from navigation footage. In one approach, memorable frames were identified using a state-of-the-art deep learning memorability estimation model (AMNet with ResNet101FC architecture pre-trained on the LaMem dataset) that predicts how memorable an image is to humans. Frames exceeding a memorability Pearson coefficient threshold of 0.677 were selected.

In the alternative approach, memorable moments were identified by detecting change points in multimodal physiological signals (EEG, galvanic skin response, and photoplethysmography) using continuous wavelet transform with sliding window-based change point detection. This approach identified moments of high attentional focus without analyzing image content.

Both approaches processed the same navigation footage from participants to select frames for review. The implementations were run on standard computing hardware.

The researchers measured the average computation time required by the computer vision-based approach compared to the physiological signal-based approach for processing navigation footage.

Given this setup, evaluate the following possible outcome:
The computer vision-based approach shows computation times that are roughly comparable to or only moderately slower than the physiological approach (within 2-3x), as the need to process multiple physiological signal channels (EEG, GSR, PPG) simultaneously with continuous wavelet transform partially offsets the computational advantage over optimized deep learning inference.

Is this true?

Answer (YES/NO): NO